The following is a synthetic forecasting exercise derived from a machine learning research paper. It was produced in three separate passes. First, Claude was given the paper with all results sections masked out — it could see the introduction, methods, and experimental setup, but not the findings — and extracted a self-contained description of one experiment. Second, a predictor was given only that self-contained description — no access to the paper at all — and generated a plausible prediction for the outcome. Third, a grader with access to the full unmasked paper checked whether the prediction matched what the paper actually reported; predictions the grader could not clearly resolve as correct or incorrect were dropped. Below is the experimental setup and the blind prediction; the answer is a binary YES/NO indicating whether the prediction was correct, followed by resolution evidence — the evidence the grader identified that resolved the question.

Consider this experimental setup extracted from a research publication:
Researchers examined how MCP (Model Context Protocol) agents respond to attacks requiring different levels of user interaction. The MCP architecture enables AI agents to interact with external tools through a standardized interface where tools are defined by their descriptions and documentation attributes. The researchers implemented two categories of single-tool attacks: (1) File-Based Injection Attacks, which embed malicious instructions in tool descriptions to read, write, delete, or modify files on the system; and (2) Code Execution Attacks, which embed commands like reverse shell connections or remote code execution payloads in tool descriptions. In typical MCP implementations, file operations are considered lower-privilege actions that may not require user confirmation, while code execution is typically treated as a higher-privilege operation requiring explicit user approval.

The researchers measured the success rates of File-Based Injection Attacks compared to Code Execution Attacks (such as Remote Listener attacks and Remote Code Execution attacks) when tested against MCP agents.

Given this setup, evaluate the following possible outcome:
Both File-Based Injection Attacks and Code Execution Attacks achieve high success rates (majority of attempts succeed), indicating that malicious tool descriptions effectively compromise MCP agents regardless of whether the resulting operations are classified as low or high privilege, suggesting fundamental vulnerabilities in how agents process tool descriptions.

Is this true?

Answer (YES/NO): YES